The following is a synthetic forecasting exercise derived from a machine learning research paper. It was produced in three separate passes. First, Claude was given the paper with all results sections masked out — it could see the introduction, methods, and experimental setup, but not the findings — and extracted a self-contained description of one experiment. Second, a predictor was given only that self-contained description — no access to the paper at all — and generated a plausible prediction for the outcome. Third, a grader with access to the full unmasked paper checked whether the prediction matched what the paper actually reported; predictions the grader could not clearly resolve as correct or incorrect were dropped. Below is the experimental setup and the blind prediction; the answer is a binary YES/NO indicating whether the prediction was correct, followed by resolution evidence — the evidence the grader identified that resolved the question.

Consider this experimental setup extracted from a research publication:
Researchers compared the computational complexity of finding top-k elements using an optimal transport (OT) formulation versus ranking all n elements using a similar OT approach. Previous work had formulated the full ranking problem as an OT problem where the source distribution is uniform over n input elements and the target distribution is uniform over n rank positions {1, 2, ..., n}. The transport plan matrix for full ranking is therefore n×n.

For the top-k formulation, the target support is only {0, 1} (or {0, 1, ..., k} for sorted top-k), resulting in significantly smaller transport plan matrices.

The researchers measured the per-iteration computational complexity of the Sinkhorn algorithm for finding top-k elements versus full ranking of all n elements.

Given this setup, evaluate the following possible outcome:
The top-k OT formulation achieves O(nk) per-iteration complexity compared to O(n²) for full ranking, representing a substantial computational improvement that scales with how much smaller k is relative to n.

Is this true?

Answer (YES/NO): NO